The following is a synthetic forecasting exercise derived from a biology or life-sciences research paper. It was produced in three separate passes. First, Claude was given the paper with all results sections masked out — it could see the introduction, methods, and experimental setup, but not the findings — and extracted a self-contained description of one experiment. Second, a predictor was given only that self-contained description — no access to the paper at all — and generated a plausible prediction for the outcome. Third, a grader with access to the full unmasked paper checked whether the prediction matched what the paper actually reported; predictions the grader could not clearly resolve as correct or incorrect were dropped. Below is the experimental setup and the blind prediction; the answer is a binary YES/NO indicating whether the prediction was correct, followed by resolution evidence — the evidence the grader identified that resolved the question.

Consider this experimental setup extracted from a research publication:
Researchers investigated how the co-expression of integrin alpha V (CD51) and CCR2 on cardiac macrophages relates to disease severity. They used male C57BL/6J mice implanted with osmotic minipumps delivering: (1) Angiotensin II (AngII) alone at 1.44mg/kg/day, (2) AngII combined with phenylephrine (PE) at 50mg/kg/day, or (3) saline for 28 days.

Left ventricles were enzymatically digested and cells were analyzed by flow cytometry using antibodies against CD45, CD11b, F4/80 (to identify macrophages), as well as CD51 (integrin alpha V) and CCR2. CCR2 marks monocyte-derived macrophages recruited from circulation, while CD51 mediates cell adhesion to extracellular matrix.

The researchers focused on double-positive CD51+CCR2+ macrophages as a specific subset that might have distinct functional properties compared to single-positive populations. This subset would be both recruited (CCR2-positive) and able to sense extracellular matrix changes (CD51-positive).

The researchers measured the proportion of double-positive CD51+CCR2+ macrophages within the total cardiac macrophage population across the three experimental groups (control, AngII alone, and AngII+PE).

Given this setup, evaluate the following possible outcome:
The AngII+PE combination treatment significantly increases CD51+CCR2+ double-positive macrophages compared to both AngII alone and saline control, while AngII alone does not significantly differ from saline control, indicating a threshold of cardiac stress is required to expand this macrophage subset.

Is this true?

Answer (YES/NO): YES